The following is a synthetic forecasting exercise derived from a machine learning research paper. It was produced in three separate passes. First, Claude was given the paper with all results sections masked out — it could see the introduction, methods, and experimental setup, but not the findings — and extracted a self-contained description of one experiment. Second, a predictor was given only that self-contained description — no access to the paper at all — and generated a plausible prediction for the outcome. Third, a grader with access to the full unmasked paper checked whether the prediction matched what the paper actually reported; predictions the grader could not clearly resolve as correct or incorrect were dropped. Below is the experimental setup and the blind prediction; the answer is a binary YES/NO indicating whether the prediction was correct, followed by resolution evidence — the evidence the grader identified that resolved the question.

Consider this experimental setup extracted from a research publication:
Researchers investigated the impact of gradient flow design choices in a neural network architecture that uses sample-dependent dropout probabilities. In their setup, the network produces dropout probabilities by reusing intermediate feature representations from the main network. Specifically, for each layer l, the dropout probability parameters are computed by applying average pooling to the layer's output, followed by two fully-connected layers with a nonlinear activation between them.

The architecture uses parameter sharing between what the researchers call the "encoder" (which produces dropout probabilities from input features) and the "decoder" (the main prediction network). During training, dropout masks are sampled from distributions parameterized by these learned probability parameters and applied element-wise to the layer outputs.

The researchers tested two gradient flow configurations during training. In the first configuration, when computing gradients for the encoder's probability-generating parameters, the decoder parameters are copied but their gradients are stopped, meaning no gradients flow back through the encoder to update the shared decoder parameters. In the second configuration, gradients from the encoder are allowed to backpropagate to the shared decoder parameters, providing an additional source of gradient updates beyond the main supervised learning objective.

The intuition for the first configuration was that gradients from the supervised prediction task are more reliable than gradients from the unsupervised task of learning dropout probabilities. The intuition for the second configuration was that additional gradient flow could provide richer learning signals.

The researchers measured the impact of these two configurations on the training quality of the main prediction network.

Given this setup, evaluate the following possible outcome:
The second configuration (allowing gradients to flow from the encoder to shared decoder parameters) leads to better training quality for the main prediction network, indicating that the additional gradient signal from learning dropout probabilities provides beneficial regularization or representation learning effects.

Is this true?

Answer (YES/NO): NO